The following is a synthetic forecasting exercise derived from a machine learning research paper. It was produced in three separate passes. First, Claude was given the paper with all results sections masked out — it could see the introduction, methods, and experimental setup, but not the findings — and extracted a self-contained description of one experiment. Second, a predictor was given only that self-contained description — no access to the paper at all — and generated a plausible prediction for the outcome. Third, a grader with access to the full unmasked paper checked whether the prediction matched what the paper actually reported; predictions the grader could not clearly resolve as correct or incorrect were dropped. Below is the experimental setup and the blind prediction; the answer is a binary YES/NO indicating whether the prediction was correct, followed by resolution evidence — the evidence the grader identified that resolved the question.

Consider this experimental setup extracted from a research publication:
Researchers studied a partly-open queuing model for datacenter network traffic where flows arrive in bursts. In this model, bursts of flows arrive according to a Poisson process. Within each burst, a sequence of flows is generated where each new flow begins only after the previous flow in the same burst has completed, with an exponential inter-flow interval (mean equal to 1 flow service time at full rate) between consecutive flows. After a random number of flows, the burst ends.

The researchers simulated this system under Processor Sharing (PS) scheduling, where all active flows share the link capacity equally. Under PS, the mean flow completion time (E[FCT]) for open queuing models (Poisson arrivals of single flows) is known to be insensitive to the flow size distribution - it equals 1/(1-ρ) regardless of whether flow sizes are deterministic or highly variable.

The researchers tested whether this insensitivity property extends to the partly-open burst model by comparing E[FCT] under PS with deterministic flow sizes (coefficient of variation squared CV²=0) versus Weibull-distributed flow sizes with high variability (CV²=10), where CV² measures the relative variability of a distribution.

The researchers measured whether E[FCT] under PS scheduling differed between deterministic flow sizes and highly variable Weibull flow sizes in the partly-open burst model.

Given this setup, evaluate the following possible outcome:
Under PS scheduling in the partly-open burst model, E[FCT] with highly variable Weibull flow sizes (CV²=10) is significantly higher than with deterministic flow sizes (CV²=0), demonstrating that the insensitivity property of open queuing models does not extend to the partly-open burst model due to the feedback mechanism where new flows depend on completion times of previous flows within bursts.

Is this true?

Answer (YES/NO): NO